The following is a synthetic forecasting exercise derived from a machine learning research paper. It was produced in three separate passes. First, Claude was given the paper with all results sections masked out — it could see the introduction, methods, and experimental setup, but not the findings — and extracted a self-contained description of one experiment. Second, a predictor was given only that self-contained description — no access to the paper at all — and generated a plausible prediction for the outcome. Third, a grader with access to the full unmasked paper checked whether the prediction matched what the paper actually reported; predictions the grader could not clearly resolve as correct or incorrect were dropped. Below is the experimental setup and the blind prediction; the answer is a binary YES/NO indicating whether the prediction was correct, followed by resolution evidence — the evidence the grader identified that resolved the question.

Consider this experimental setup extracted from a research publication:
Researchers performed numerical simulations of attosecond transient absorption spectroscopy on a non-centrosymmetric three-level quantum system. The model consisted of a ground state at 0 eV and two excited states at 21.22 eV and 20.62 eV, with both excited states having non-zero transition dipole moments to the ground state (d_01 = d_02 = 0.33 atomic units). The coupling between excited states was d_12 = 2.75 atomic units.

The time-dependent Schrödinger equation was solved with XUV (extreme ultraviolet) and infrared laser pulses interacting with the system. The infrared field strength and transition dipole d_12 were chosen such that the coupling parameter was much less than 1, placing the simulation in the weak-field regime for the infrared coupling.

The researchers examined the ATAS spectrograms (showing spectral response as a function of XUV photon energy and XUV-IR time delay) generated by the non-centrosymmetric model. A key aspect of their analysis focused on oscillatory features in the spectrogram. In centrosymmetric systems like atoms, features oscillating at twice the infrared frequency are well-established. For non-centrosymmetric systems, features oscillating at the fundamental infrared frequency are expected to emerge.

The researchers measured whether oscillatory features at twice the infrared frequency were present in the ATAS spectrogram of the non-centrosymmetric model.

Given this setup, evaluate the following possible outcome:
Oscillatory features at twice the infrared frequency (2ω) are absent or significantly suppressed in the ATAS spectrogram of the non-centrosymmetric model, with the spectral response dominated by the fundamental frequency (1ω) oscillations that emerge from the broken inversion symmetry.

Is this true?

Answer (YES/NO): NO